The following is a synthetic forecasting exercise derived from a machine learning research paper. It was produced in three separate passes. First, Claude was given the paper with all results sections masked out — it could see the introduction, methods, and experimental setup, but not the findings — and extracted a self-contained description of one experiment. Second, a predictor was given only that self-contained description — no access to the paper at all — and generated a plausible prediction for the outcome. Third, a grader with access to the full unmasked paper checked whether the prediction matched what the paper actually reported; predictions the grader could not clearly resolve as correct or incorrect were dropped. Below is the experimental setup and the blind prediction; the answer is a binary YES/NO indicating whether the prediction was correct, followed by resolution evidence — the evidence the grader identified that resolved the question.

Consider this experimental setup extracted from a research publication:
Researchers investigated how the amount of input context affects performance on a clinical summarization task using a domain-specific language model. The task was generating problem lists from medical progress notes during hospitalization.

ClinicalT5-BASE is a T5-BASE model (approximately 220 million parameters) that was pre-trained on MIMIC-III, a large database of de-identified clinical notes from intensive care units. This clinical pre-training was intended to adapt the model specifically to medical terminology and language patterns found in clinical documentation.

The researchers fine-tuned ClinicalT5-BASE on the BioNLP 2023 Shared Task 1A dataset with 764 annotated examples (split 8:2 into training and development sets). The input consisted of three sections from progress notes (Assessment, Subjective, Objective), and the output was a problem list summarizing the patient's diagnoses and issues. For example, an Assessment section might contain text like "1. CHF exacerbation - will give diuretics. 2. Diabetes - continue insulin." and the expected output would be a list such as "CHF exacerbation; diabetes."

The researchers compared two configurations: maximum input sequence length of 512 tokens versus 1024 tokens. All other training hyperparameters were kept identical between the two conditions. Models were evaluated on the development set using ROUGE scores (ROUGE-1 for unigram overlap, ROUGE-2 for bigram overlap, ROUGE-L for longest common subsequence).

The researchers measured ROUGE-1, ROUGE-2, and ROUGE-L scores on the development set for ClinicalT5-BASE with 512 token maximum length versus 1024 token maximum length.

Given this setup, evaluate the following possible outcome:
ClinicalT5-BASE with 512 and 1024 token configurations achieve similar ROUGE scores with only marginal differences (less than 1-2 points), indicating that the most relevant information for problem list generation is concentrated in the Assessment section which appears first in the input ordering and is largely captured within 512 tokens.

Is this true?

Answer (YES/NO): YES